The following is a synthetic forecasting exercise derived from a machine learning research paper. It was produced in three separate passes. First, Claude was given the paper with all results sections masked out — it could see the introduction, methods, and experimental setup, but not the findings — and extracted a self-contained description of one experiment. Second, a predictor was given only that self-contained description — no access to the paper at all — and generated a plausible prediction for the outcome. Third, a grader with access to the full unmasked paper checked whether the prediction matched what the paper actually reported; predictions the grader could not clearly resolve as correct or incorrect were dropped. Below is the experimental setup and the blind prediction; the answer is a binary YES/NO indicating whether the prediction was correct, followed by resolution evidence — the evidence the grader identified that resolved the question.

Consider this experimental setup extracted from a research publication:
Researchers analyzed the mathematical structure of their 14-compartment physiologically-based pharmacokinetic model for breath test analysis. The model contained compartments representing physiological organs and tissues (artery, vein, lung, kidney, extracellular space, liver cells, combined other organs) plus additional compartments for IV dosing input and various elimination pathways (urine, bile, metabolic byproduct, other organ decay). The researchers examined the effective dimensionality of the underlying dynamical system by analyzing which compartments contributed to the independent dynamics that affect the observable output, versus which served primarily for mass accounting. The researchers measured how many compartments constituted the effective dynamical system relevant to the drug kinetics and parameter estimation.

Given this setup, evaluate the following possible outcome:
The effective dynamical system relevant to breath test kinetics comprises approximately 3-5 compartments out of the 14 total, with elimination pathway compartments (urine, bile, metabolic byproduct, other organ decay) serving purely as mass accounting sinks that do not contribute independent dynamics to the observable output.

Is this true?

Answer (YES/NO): NO